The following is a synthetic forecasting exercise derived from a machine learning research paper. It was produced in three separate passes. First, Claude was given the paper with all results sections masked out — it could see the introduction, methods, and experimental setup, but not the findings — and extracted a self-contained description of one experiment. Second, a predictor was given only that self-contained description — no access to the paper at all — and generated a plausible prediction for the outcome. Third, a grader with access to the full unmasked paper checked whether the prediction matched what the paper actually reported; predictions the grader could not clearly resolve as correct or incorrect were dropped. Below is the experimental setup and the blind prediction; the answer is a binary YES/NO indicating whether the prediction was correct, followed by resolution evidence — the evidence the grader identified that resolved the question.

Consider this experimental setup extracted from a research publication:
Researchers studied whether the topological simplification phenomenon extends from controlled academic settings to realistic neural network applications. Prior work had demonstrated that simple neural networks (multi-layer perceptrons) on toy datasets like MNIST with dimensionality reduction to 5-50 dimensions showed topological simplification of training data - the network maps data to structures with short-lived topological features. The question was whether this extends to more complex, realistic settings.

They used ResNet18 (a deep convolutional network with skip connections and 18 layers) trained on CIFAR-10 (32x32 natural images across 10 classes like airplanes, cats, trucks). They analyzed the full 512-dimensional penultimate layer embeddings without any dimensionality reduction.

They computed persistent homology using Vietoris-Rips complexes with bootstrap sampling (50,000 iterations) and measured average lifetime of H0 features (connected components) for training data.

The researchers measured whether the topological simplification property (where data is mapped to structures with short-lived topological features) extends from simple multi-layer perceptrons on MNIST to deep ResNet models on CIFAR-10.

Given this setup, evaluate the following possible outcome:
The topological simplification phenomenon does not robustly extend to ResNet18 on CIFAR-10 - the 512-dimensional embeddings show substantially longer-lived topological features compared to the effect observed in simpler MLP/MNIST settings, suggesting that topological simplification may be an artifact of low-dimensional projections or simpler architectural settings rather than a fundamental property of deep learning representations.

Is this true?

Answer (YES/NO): NO